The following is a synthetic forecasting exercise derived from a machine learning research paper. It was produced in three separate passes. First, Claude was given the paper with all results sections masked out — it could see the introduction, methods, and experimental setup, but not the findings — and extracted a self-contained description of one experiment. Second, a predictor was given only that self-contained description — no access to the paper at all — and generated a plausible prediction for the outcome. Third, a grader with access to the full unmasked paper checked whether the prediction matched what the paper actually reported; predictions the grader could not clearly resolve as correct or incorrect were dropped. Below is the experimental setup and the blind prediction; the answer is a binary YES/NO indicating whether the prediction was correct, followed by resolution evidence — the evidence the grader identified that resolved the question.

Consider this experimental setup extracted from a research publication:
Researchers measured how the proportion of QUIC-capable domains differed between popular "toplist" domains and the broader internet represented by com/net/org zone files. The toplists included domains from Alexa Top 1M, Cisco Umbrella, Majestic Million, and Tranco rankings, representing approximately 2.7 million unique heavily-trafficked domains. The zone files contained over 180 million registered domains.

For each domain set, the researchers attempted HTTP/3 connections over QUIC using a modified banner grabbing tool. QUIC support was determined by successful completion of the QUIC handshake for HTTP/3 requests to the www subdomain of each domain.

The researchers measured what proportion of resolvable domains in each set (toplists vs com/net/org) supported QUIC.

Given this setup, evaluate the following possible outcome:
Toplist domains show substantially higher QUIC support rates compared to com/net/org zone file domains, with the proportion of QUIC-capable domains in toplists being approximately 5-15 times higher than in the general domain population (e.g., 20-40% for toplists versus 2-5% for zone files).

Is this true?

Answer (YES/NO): NO